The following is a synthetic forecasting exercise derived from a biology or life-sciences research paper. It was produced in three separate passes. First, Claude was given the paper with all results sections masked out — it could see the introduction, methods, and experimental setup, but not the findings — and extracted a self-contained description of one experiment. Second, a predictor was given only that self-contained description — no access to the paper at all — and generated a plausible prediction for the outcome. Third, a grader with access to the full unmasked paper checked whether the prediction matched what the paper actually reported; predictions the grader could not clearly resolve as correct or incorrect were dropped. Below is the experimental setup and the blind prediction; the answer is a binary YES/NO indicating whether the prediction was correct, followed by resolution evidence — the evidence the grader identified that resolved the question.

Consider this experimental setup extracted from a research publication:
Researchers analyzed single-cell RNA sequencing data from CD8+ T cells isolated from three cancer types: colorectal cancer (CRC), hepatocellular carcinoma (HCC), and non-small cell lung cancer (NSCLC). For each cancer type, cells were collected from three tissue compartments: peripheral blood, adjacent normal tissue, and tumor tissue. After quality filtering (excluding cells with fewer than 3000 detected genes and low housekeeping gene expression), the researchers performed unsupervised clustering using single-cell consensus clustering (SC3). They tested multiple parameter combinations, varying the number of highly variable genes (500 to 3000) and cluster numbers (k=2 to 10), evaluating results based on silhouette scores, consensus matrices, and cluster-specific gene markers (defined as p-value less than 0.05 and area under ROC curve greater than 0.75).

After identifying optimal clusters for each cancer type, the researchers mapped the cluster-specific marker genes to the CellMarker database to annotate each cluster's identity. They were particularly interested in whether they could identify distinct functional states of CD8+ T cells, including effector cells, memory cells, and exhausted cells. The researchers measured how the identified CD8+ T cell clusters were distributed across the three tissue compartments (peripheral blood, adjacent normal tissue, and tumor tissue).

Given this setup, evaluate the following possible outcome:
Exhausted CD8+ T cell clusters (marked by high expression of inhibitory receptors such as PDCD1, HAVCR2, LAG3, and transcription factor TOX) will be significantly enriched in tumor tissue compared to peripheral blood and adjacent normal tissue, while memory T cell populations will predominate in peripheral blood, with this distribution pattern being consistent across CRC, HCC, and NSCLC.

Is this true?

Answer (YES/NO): NO